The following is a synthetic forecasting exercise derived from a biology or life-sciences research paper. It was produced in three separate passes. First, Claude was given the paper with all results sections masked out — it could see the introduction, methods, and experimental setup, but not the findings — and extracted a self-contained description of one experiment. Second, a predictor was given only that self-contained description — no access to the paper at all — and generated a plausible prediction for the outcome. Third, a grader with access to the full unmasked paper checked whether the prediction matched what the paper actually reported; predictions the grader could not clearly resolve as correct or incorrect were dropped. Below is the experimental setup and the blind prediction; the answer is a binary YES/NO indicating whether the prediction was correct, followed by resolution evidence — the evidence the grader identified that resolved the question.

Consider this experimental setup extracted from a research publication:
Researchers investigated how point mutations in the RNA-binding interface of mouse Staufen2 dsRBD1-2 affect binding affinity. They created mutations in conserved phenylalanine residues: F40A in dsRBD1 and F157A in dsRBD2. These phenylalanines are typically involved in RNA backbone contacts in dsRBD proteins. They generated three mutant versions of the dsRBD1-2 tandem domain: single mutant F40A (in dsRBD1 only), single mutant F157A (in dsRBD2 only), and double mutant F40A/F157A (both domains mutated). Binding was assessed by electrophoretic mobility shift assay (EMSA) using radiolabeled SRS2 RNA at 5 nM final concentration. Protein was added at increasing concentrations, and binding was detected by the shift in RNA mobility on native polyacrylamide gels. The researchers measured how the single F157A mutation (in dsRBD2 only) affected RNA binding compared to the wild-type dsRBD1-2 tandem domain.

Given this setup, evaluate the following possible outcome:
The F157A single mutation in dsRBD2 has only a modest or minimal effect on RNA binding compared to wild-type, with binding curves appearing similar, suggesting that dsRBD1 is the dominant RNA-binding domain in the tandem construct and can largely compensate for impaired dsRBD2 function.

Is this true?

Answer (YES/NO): NO